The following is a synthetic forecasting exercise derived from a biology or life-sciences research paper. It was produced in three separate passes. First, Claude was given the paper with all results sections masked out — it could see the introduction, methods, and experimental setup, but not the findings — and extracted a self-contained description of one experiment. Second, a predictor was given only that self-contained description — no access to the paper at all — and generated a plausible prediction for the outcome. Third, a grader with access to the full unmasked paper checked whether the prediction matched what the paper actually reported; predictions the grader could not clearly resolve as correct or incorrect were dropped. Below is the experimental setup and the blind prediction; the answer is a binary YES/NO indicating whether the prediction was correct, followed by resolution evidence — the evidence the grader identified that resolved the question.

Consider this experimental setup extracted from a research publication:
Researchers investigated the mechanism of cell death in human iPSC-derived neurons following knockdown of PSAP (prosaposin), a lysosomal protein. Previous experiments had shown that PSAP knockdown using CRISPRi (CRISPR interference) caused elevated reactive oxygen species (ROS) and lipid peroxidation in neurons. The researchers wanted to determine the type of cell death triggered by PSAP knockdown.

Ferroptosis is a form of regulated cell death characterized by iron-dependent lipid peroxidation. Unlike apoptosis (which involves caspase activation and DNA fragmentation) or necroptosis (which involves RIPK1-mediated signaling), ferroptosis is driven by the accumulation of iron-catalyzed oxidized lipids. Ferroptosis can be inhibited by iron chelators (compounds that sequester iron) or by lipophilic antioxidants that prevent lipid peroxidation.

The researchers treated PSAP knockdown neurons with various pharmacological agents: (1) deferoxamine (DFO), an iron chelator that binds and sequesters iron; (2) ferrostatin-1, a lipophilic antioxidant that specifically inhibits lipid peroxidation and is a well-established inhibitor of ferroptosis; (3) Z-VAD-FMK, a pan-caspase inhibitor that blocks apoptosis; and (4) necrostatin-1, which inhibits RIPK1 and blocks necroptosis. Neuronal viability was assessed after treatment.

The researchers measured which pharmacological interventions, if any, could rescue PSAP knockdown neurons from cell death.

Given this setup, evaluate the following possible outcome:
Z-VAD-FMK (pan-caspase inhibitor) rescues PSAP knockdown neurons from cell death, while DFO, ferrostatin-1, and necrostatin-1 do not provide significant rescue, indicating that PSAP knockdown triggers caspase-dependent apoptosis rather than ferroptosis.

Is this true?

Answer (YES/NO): NO